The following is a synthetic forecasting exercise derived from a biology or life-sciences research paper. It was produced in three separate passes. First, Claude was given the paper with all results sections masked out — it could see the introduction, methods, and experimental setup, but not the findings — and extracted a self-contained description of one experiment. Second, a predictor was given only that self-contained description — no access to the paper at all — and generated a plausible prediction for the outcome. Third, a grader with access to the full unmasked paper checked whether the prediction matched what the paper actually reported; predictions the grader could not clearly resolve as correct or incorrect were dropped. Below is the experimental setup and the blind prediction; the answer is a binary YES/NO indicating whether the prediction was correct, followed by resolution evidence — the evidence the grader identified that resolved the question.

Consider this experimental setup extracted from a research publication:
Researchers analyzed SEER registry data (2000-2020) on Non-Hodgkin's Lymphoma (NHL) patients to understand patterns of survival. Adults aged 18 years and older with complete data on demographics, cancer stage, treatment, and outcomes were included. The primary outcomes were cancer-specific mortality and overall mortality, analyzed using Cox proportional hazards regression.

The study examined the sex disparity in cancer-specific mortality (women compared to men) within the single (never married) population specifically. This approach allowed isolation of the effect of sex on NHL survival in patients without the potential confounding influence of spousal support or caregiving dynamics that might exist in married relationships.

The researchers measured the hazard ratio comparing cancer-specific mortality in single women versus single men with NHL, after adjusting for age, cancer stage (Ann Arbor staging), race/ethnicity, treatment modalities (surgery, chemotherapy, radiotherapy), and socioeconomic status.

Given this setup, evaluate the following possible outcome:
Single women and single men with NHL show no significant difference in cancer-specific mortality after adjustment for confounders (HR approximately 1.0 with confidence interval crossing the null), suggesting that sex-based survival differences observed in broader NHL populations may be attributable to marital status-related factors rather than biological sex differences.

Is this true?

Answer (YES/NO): NO